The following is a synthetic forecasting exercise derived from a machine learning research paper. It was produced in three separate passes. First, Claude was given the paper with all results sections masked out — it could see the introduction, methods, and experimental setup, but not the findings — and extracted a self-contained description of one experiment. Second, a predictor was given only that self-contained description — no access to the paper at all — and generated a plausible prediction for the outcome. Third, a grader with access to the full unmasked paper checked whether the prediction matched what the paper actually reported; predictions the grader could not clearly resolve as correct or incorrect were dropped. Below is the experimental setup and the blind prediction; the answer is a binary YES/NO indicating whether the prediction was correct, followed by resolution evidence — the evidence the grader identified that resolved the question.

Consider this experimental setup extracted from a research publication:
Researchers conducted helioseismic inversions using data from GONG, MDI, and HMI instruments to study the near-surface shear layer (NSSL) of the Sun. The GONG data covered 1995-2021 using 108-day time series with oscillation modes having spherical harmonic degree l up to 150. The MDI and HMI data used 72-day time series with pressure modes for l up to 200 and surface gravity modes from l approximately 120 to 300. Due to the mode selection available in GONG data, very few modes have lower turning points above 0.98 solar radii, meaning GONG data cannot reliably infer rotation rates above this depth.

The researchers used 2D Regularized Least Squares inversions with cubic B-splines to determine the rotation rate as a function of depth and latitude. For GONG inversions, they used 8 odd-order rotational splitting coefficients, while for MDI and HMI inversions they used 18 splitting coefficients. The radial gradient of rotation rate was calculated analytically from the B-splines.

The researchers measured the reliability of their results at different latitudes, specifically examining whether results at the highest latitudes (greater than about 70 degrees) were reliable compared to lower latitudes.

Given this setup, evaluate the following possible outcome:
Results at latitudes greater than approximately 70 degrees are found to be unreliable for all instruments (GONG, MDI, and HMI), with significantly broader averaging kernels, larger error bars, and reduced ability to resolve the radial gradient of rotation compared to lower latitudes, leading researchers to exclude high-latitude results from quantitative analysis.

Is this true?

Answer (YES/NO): NO